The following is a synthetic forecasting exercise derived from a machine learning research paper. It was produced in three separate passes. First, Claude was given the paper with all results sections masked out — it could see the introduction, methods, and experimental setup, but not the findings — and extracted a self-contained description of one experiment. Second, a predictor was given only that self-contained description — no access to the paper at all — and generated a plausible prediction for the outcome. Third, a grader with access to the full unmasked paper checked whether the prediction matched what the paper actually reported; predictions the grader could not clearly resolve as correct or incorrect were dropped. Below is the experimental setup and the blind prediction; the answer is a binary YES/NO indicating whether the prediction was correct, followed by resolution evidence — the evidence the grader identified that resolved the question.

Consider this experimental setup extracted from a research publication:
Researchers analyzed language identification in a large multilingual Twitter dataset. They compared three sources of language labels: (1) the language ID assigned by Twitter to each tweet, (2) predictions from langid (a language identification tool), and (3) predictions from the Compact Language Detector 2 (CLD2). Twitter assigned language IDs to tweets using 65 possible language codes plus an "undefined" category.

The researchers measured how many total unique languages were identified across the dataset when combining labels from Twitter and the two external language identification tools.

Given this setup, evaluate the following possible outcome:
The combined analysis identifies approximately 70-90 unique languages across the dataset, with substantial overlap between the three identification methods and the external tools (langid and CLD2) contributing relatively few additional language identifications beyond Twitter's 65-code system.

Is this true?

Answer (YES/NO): NO